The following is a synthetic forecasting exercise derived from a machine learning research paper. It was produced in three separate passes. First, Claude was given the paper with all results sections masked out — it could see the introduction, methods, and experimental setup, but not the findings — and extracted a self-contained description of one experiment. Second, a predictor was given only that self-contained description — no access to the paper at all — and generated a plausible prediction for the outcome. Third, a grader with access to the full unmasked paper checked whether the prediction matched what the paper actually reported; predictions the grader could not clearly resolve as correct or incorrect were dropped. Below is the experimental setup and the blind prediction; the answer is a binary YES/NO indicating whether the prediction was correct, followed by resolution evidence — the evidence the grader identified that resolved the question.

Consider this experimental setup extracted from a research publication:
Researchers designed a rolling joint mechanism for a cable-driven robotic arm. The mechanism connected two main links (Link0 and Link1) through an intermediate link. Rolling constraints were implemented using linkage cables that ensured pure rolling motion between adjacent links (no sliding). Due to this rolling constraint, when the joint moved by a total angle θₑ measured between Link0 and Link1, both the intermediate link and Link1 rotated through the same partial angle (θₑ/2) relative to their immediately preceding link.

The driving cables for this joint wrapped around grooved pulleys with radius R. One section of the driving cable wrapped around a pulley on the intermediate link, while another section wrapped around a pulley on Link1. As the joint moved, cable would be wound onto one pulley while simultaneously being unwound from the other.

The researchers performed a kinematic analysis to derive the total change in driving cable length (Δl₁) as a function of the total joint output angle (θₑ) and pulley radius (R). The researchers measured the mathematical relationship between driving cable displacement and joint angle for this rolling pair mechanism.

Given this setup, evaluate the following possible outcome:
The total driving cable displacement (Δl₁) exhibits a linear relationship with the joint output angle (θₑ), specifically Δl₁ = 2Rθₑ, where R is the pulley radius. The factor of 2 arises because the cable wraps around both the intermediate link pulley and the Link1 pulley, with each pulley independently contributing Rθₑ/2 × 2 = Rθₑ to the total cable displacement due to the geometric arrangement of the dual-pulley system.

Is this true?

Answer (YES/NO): NO